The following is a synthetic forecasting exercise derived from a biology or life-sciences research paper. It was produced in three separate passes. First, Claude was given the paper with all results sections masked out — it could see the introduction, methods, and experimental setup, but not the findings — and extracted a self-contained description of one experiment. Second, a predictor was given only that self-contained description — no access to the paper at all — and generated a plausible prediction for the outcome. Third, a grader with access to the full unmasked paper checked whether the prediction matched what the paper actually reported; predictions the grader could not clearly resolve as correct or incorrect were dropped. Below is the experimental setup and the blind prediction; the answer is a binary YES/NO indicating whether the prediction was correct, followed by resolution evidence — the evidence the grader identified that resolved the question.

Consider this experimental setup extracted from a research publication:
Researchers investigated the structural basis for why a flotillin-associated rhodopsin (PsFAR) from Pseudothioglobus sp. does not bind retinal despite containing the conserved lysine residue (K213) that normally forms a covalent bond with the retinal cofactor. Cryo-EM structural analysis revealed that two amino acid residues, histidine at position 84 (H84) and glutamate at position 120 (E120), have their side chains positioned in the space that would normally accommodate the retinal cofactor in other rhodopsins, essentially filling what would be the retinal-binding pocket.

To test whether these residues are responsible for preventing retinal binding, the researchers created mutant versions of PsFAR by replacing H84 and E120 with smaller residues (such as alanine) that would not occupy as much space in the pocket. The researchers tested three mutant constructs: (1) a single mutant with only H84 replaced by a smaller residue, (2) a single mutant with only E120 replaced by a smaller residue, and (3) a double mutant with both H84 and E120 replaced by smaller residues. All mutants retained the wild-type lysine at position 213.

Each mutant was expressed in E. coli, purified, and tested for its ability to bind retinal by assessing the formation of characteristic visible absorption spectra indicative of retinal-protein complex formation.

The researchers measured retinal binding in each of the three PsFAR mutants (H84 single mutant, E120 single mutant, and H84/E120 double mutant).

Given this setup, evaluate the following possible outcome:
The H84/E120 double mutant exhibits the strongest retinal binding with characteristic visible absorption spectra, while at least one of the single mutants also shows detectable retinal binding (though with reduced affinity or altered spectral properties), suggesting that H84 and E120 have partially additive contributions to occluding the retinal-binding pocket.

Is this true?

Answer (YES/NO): NO